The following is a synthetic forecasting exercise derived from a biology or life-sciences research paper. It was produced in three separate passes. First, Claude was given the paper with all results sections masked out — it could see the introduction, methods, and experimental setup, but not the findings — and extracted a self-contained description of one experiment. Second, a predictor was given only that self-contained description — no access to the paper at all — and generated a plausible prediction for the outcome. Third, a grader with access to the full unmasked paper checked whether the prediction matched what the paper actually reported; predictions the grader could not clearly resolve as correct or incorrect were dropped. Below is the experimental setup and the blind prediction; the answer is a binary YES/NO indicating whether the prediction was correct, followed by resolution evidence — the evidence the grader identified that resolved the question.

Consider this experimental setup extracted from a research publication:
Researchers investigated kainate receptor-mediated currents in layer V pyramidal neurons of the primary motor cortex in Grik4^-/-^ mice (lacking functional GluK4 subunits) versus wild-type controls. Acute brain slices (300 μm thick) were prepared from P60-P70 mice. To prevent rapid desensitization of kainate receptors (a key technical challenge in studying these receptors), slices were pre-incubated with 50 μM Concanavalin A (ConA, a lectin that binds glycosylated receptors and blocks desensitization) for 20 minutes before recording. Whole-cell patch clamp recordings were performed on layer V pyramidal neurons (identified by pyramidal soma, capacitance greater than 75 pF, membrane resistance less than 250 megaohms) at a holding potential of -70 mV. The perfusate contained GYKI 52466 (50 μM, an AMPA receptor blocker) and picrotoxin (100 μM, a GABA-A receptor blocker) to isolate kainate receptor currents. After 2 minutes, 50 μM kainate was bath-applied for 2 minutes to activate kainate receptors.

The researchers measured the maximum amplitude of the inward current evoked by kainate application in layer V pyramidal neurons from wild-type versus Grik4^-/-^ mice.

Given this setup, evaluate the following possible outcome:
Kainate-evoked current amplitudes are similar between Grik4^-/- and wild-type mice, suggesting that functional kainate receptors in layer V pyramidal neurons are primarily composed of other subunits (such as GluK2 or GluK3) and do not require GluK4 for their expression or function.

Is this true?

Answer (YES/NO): NO